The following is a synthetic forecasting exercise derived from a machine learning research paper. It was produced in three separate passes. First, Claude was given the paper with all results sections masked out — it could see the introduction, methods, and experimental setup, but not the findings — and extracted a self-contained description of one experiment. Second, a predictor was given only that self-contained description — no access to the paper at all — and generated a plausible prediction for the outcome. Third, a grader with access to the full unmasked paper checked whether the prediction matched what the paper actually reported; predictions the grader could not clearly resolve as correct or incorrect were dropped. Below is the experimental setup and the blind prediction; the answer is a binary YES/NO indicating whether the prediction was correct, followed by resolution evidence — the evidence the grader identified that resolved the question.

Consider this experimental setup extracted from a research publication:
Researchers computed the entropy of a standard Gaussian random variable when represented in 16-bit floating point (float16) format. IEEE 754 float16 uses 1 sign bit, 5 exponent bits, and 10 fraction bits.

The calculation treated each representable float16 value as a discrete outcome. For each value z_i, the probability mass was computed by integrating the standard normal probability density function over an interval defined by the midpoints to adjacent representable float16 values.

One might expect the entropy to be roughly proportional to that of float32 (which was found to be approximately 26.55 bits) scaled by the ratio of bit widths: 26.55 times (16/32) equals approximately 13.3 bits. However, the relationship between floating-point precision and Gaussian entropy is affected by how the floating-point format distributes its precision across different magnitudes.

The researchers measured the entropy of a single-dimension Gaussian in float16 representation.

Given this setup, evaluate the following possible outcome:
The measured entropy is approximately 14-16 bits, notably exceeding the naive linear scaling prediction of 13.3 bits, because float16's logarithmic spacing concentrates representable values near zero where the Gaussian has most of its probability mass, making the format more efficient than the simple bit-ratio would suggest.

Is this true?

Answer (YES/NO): NO